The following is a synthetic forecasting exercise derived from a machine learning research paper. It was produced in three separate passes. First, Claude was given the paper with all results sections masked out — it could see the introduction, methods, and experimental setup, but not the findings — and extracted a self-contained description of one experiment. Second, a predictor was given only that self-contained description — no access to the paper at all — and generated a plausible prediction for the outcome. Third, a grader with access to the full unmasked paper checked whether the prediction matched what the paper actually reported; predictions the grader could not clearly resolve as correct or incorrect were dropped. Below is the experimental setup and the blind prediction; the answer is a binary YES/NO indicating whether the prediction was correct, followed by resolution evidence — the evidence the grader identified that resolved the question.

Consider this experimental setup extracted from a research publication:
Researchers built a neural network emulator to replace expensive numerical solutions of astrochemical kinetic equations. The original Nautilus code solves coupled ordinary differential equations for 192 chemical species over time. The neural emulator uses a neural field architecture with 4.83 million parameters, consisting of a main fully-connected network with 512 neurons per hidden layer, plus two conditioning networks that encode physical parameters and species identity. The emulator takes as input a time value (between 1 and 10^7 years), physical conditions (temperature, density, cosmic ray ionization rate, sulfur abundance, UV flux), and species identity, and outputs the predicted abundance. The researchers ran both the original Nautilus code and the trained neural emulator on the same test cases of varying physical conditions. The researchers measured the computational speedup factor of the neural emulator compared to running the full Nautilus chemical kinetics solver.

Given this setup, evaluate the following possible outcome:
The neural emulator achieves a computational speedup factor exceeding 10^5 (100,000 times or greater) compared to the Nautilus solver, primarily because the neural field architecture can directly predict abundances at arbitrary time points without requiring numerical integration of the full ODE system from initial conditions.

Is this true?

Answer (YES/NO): NO